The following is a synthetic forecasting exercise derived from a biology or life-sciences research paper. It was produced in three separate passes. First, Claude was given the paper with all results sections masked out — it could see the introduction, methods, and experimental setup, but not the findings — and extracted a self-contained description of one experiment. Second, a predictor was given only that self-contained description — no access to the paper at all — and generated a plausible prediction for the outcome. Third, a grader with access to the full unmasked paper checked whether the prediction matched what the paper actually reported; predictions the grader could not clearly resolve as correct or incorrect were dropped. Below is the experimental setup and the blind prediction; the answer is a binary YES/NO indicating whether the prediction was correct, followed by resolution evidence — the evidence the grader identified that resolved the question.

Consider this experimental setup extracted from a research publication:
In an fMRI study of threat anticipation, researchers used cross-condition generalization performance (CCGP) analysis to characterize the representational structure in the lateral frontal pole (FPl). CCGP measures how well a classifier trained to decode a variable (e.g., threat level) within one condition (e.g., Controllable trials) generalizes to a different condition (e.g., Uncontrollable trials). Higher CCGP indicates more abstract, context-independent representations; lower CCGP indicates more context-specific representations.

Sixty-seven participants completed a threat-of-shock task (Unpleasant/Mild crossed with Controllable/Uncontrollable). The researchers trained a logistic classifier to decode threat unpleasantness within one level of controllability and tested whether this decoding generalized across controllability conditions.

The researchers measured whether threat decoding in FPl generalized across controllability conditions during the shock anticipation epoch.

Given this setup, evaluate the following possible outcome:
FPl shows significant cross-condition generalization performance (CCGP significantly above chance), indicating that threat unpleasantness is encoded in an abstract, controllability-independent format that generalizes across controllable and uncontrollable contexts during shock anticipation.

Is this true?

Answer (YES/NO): NO